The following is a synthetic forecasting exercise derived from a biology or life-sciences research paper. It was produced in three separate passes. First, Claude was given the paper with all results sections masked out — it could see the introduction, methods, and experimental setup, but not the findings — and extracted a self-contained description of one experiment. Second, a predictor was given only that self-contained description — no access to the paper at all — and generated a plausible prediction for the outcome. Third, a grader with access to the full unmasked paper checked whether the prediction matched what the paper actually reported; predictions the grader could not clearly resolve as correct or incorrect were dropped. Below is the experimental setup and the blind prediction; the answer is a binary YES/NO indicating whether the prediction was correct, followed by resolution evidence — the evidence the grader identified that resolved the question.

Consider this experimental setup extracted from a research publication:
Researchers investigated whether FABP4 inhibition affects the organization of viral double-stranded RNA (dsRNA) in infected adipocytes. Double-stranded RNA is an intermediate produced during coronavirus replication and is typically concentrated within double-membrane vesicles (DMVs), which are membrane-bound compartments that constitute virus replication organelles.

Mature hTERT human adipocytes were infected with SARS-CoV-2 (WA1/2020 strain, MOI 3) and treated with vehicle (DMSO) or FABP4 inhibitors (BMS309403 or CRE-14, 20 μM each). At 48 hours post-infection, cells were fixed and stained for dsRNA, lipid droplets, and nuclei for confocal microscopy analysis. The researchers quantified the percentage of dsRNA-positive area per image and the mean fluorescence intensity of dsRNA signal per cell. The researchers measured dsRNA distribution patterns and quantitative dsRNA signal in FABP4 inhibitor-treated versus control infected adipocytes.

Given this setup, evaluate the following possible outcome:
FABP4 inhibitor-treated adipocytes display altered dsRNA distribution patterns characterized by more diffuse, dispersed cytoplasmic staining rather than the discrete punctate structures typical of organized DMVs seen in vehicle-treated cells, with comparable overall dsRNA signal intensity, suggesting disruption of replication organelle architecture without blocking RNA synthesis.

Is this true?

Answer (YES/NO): NO